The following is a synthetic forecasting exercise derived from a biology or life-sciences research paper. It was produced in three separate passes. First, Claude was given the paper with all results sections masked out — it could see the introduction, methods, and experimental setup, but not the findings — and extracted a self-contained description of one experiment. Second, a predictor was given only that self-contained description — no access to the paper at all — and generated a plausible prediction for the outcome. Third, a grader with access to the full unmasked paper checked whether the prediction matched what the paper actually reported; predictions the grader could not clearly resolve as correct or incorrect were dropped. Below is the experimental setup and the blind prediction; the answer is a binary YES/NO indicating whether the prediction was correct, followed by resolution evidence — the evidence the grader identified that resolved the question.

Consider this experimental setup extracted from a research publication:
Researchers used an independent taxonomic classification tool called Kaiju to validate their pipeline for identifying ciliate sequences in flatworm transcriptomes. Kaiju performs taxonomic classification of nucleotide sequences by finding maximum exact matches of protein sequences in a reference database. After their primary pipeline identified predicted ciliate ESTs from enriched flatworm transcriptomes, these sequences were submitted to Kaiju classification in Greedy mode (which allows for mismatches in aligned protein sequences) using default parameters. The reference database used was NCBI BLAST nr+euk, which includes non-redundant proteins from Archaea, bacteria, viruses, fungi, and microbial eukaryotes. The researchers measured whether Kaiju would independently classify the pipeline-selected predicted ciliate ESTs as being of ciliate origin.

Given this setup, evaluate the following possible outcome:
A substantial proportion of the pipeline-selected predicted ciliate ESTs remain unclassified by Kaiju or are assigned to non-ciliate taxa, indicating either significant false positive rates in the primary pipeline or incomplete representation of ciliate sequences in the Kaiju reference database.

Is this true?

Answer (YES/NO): NO